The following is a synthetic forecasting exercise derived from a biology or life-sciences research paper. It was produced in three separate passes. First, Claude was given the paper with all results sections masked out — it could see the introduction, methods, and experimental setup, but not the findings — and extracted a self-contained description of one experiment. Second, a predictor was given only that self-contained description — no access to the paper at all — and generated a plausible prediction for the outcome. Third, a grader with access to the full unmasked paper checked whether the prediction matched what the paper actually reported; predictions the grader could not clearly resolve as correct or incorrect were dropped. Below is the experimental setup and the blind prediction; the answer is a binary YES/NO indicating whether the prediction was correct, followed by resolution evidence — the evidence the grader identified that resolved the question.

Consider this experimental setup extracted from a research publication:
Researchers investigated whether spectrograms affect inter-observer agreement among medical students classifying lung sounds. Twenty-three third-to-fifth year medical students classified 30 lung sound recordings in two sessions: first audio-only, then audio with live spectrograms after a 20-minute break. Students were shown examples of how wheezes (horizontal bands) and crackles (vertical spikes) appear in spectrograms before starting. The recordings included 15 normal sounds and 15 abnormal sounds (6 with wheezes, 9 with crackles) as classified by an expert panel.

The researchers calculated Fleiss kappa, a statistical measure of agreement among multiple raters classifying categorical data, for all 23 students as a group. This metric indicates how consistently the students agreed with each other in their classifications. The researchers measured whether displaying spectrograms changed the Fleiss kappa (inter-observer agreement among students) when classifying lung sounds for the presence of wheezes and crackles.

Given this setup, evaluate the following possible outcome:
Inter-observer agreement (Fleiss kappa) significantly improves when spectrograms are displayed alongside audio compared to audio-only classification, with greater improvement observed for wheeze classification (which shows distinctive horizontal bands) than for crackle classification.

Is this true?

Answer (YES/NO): NO